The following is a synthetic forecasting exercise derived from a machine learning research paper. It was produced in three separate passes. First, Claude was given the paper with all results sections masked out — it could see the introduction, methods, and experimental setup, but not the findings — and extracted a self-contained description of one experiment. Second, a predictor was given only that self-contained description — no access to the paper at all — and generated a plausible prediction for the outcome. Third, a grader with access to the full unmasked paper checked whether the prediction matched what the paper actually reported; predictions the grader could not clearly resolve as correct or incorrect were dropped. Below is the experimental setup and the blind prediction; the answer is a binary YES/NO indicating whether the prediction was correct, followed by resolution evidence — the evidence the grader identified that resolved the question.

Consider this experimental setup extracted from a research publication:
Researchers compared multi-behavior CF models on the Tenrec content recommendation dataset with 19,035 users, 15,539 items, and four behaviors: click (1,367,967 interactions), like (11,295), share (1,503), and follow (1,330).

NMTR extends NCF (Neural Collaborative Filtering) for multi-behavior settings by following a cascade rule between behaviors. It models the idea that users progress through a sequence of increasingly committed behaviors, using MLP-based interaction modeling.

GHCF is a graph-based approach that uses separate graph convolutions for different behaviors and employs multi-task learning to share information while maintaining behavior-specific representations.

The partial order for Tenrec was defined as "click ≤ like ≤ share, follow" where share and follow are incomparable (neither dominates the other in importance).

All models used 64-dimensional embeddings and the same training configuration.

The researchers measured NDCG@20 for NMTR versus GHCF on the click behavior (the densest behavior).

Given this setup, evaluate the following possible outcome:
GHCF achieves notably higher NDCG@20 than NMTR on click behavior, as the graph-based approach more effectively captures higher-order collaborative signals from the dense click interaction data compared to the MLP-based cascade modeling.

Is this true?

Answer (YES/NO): YES